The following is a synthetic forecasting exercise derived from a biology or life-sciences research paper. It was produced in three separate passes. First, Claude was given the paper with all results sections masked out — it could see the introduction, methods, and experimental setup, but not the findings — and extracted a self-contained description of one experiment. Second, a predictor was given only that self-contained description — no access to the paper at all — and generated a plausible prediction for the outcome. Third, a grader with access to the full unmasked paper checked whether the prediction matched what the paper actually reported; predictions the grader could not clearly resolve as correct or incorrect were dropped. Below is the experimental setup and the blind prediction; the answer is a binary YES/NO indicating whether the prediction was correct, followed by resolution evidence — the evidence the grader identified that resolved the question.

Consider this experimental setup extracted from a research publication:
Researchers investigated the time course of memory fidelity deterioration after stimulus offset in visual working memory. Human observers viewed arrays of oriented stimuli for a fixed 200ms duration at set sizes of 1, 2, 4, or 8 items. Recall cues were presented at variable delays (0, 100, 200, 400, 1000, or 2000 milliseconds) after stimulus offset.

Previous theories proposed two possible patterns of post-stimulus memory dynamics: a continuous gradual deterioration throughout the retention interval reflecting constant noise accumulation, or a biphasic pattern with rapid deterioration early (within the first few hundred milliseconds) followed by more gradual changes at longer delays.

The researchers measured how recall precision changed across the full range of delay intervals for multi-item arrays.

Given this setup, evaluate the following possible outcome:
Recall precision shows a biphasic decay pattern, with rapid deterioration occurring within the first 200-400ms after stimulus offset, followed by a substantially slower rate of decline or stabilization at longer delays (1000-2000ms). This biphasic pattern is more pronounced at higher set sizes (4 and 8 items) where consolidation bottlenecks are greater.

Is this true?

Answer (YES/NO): YES